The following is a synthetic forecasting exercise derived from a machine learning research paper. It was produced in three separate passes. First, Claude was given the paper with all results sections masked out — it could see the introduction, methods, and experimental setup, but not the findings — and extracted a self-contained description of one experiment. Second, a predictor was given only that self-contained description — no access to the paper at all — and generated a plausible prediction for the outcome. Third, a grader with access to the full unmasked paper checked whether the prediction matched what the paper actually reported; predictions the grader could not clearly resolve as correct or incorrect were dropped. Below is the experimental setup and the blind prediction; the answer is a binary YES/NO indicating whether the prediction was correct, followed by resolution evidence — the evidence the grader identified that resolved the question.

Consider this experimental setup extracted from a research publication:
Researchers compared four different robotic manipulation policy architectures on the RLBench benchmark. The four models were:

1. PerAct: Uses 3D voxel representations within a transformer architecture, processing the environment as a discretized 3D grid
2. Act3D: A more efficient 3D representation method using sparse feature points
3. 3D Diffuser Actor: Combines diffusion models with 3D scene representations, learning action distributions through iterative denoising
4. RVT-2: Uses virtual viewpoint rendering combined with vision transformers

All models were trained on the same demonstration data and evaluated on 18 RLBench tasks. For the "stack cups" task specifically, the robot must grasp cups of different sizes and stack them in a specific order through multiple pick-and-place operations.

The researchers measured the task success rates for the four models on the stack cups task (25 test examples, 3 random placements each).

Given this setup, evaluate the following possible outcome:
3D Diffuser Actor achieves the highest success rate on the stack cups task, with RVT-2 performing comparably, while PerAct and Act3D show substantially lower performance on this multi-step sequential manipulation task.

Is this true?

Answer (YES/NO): NO